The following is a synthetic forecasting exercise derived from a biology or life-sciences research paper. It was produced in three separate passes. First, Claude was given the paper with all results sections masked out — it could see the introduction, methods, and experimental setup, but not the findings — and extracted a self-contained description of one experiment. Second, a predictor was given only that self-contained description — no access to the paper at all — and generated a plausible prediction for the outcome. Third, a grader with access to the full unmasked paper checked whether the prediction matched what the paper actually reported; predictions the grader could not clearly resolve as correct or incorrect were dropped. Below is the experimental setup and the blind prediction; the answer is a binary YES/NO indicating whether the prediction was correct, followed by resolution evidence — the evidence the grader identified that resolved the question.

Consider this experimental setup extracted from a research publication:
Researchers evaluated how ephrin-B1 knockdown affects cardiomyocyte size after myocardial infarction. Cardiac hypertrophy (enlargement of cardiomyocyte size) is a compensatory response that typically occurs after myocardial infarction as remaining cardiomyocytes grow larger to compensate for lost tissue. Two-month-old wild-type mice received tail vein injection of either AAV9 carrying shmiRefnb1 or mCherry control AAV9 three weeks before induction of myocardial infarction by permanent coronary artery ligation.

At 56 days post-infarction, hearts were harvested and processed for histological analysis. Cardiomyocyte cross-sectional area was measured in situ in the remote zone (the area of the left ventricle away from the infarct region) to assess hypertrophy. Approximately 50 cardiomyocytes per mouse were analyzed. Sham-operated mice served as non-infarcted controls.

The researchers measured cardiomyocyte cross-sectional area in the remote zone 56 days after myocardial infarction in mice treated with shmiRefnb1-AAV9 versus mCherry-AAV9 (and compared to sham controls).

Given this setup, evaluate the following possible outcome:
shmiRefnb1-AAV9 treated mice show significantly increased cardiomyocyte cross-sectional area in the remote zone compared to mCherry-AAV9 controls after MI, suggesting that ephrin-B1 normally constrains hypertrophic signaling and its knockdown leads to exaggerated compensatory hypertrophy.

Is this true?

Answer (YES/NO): NO